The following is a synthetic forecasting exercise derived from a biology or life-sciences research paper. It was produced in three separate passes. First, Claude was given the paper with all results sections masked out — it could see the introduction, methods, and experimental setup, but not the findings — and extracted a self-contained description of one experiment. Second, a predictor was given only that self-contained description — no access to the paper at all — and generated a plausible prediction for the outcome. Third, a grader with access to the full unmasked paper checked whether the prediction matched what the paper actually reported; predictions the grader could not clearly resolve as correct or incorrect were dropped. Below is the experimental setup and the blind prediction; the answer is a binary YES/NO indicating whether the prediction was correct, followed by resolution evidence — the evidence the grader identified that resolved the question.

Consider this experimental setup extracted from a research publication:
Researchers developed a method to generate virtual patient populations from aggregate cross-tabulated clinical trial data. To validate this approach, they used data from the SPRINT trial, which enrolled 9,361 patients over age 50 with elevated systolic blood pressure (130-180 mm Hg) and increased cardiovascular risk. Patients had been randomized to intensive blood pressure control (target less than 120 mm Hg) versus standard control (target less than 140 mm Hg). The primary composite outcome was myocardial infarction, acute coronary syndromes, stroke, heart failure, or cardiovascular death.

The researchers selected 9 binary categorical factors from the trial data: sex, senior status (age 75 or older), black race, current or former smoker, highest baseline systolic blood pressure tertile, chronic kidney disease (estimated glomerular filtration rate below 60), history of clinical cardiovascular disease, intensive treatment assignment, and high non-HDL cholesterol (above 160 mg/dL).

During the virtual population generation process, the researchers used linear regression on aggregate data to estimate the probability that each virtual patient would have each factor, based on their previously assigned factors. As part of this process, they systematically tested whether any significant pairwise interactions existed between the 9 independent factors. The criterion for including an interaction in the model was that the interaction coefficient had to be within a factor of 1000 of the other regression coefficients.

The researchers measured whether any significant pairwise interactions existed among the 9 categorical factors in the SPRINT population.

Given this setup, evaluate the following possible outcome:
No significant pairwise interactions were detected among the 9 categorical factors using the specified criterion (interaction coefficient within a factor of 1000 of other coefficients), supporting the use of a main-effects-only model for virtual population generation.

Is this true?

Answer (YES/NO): YES